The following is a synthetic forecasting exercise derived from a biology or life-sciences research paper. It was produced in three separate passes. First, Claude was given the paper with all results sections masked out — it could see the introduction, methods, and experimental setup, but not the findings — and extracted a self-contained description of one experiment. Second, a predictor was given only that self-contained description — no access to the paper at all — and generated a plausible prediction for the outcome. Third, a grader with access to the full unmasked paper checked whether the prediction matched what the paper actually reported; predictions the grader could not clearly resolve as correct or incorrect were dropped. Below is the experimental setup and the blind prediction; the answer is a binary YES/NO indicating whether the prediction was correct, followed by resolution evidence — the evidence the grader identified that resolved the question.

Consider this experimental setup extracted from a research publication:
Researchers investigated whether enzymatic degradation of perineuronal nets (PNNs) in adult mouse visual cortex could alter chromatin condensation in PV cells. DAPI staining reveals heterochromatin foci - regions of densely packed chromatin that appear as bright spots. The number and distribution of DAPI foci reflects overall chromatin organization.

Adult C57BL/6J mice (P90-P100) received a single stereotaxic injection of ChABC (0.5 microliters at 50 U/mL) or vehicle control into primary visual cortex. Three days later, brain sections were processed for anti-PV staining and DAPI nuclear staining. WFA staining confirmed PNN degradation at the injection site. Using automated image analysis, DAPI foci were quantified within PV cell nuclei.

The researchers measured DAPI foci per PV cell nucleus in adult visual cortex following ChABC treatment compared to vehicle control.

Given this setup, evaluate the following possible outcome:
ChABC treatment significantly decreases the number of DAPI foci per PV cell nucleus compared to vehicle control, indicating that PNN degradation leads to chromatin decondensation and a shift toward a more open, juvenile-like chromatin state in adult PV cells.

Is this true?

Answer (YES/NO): NO